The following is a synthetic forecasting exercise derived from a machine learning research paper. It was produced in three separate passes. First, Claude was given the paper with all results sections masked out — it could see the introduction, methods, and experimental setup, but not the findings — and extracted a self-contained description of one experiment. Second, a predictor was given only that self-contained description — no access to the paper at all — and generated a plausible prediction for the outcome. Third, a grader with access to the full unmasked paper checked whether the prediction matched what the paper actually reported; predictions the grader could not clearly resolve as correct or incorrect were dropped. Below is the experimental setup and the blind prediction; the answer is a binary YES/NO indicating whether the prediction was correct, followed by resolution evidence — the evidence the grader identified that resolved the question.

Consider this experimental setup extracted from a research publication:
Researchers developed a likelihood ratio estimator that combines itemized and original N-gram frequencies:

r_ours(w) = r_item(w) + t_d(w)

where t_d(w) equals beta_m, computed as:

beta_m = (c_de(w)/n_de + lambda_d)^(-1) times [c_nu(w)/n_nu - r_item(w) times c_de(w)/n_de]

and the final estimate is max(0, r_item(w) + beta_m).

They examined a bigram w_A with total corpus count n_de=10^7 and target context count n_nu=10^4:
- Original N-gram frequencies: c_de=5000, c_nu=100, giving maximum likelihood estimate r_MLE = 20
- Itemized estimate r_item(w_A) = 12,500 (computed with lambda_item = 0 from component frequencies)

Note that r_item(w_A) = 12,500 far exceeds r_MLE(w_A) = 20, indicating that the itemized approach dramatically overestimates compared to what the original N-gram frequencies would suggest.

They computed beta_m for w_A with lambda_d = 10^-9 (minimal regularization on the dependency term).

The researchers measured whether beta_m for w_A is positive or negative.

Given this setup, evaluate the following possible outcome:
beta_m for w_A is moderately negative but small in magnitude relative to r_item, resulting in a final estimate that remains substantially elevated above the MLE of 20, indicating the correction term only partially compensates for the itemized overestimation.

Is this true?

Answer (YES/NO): NO